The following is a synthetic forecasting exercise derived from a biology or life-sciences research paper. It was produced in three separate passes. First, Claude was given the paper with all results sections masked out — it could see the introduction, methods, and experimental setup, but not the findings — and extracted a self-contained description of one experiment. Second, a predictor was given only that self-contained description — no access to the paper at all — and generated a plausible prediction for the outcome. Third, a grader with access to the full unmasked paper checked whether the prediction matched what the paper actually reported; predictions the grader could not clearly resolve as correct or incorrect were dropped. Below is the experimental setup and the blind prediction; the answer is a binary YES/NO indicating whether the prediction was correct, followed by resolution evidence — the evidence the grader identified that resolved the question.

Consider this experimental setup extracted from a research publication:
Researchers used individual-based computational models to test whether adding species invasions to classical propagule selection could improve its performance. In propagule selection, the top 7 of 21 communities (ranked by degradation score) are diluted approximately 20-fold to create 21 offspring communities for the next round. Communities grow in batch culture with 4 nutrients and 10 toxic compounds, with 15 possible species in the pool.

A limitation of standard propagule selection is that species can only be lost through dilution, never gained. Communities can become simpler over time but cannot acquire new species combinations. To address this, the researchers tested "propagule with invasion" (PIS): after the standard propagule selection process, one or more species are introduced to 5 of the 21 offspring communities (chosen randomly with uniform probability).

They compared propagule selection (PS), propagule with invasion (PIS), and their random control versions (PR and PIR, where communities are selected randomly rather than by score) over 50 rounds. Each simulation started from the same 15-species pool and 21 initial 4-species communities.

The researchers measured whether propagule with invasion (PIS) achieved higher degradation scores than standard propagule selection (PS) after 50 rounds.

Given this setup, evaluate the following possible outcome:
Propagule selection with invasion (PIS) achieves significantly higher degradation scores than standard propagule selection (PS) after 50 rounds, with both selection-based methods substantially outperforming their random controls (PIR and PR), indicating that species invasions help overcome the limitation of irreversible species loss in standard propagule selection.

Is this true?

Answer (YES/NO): NO